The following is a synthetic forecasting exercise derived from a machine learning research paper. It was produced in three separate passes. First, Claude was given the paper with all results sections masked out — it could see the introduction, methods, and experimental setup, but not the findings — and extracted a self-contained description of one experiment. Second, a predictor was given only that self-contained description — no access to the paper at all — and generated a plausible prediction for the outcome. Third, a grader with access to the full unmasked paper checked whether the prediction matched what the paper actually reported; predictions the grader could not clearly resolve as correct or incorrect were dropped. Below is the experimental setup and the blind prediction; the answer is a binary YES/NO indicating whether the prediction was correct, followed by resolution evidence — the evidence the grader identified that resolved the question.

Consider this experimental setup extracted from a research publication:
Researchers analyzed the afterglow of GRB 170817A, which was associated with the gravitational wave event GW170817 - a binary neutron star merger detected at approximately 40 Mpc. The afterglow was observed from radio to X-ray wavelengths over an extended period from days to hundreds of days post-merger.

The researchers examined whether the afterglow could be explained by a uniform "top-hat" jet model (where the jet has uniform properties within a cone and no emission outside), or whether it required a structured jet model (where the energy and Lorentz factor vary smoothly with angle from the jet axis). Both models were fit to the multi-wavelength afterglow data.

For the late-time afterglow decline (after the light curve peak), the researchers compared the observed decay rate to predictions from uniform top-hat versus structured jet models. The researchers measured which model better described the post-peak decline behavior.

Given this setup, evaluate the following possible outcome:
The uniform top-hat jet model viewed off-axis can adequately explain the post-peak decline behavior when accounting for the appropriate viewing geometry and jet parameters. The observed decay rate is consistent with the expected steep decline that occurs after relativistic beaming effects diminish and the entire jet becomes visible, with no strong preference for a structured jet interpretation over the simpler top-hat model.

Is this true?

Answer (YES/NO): NO